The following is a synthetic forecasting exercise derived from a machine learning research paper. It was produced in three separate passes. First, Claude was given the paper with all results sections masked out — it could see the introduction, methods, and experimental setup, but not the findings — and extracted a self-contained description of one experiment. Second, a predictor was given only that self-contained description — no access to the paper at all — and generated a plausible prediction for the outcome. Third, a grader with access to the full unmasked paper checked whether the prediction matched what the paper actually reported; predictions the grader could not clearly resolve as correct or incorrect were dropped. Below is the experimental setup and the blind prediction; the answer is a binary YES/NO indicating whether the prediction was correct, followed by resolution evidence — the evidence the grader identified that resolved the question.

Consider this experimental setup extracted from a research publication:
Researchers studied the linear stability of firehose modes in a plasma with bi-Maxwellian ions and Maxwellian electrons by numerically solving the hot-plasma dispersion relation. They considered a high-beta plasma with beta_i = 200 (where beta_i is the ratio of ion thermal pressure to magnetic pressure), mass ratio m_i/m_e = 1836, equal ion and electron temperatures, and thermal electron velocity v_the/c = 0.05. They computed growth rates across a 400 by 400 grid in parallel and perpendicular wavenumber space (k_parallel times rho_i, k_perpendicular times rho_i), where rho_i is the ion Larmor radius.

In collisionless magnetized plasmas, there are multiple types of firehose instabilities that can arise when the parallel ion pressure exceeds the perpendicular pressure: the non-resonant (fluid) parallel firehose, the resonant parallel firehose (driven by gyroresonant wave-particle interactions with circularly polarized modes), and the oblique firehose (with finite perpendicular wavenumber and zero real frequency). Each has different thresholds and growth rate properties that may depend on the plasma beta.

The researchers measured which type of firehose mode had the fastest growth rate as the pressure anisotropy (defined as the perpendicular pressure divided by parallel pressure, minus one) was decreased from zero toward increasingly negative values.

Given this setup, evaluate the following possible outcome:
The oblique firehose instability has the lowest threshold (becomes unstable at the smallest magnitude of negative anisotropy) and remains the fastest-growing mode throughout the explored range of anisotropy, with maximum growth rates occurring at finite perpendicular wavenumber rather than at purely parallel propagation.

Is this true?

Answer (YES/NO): YES